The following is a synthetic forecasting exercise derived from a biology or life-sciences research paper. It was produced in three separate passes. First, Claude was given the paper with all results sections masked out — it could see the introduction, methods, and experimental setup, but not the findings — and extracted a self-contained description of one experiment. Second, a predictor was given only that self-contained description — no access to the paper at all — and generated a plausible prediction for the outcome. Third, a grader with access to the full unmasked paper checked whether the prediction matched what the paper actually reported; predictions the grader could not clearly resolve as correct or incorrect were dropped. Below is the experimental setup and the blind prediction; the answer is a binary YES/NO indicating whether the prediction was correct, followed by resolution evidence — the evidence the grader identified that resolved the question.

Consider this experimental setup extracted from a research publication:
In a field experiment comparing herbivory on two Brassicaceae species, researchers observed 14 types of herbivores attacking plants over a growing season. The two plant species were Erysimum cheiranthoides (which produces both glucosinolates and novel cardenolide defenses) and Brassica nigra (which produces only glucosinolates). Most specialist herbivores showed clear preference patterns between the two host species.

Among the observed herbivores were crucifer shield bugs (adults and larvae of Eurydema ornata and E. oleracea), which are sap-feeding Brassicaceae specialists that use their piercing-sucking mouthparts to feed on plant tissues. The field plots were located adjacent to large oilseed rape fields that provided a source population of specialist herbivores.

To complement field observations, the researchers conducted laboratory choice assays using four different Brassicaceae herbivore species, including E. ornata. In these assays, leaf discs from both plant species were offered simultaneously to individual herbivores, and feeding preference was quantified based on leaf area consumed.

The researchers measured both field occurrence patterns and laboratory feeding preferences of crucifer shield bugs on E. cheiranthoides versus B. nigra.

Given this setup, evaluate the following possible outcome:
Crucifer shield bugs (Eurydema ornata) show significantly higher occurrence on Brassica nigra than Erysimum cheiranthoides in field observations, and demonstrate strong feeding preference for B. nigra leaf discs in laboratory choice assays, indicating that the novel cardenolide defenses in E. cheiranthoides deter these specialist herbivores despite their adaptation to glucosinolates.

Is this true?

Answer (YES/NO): NO